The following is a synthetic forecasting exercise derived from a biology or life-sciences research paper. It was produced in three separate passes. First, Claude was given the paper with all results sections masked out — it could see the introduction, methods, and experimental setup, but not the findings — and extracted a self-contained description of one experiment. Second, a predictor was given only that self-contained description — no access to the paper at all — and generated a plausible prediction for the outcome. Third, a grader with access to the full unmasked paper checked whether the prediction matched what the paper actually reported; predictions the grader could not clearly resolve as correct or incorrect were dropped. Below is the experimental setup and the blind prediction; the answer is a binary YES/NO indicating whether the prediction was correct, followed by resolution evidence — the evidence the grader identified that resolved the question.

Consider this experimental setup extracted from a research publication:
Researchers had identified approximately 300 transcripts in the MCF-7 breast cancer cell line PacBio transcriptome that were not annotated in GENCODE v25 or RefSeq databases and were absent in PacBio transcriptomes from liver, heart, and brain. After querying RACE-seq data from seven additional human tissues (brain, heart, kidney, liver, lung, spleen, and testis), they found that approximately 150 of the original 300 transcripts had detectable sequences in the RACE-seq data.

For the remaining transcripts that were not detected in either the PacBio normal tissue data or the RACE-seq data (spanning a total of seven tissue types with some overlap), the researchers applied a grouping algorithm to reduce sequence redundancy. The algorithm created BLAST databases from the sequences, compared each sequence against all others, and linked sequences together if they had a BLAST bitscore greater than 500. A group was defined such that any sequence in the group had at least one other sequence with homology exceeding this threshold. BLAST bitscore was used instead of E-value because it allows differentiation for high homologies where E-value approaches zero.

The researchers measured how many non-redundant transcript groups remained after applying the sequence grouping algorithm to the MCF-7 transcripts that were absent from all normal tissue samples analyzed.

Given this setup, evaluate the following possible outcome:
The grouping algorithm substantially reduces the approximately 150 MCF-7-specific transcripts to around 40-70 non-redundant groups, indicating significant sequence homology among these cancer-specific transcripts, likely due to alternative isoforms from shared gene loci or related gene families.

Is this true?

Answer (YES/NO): NO